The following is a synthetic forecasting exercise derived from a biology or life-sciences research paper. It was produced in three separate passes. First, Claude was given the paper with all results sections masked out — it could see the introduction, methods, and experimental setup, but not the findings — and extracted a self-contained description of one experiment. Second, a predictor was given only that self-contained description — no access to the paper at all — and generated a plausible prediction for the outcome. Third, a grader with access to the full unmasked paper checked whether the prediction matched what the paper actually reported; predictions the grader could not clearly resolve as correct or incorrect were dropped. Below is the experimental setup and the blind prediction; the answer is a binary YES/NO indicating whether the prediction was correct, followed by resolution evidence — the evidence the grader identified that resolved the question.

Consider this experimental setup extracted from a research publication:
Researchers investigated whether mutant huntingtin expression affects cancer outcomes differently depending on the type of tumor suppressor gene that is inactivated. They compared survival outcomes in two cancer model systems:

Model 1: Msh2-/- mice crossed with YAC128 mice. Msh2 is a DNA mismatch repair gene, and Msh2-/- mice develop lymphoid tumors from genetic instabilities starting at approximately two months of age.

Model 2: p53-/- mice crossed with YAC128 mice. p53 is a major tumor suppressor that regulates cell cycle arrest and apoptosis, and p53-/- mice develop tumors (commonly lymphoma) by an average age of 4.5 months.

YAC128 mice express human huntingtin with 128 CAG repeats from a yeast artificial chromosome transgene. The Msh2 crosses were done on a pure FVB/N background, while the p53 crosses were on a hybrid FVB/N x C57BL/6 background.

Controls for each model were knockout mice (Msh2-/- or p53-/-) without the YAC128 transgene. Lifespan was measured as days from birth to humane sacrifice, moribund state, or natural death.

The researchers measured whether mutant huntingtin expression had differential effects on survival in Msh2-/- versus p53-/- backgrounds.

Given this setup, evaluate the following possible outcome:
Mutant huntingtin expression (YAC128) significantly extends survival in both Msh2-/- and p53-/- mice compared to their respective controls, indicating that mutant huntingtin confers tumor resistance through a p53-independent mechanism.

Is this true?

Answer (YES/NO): NO